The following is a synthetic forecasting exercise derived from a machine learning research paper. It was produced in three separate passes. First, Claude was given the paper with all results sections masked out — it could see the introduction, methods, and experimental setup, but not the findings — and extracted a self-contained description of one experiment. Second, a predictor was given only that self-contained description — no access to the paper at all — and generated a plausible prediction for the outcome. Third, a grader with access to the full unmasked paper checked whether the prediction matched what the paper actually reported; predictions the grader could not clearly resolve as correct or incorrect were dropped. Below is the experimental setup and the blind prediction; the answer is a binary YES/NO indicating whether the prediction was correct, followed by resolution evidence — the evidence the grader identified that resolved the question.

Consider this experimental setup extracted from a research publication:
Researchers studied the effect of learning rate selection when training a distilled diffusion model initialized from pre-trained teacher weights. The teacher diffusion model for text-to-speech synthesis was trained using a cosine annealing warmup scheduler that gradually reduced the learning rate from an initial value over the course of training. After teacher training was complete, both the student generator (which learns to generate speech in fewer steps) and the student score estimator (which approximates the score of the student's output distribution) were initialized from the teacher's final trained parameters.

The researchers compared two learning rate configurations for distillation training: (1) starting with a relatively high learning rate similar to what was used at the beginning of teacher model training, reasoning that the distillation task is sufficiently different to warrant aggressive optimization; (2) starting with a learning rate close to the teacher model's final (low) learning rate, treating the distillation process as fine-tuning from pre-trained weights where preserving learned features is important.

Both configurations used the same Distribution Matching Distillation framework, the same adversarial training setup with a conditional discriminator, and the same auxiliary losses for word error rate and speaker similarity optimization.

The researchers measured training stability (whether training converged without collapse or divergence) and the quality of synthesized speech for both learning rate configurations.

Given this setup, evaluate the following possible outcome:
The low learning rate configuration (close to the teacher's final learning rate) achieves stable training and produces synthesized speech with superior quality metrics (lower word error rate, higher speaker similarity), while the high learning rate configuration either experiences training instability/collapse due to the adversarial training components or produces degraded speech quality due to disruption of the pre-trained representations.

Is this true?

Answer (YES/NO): YES